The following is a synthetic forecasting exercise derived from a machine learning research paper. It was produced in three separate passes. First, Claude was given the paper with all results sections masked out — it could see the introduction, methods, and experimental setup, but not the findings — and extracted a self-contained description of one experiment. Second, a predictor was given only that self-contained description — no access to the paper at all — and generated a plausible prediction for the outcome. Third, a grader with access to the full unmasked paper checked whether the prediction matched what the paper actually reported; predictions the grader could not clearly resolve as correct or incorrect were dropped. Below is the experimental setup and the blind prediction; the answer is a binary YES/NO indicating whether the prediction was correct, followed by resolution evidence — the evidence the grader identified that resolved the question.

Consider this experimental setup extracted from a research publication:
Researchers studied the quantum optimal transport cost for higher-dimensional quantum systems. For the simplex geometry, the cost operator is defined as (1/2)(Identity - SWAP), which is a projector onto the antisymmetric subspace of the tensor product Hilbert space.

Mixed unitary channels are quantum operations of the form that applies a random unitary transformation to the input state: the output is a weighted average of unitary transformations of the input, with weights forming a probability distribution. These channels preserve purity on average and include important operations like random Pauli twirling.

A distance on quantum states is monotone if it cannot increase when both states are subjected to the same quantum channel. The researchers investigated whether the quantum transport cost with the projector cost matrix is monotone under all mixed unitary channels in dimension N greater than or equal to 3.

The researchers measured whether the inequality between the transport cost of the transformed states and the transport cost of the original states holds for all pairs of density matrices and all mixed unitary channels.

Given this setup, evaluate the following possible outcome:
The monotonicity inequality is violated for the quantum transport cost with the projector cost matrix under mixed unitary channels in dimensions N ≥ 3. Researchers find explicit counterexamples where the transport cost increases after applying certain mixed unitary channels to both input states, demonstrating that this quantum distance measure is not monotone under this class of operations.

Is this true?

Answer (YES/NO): NO